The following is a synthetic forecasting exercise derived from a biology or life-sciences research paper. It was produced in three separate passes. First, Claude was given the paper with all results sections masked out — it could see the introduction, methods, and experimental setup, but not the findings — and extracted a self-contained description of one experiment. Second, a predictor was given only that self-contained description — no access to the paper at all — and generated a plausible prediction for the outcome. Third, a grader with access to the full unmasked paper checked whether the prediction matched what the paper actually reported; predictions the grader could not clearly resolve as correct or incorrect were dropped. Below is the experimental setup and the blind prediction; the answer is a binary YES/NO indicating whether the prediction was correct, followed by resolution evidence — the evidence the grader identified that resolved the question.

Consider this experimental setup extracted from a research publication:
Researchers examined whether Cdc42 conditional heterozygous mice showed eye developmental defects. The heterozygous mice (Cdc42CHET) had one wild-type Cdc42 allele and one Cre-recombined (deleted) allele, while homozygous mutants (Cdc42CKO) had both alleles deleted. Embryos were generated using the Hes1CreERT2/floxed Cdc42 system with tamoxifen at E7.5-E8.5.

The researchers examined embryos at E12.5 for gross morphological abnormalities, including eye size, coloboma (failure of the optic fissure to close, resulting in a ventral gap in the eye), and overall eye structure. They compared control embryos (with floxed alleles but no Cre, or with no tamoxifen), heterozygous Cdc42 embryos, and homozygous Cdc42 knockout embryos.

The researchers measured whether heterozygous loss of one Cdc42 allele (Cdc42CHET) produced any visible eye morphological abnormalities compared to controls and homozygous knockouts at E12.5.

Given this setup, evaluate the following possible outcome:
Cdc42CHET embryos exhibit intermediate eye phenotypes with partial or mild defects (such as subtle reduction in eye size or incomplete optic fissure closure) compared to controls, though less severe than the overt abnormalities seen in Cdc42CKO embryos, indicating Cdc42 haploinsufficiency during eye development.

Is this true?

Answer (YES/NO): NO